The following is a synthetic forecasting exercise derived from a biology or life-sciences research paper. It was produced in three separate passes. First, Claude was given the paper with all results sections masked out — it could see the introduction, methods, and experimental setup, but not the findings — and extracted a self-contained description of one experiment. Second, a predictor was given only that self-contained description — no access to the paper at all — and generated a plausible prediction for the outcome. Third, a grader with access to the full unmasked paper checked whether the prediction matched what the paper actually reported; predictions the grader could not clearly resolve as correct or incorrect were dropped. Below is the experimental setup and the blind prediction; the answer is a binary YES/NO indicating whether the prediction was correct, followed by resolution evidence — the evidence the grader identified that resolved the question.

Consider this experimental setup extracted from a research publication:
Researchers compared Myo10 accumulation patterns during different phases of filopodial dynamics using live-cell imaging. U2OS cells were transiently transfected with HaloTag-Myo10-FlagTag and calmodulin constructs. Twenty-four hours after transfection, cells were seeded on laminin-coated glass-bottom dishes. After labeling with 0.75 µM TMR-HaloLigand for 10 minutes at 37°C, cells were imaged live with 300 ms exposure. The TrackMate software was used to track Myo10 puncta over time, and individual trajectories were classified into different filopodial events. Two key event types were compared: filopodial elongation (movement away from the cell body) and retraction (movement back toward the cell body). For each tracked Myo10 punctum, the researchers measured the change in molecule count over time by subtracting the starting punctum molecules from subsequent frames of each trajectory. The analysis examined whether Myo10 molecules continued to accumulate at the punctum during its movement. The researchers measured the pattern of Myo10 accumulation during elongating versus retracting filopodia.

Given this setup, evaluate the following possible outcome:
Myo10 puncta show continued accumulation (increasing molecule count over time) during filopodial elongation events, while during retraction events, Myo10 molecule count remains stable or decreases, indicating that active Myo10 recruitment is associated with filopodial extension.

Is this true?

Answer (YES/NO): YES